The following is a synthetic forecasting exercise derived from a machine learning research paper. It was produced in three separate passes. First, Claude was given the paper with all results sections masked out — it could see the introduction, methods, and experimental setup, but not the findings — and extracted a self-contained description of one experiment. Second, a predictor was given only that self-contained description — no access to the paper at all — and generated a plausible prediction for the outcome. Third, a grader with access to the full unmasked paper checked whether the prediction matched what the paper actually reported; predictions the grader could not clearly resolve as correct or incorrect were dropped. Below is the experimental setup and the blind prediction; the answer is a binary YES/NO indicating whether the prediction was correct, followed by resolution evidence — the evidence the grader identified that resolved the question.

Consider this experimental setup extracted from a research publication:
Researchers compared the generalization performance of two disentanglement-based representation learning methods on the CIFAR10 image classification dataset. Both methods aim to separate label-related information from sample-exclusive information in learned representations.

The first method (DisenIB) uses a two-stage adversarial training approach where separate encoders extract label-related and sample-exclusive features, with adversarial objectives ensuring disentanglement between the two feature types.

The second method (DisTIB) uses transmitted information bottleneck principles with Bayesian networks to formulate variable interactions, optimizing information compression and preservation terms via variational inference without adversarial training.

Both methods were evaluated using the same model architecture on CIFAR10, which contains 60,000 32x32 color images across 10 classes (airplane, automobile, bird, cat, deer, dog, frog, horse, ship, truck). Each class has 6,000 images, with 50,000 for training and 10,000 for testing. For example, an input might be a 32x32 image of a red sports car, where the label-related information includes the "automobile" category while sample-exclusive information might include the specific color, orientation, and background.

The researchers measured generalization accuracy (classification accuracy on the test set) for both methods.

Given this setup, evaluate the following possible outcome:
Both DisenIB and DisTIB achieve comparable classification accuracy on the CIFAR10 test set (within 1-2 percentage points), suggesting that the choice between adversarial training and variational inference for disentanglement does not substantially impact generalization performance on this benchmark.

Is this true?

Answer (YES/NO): YES